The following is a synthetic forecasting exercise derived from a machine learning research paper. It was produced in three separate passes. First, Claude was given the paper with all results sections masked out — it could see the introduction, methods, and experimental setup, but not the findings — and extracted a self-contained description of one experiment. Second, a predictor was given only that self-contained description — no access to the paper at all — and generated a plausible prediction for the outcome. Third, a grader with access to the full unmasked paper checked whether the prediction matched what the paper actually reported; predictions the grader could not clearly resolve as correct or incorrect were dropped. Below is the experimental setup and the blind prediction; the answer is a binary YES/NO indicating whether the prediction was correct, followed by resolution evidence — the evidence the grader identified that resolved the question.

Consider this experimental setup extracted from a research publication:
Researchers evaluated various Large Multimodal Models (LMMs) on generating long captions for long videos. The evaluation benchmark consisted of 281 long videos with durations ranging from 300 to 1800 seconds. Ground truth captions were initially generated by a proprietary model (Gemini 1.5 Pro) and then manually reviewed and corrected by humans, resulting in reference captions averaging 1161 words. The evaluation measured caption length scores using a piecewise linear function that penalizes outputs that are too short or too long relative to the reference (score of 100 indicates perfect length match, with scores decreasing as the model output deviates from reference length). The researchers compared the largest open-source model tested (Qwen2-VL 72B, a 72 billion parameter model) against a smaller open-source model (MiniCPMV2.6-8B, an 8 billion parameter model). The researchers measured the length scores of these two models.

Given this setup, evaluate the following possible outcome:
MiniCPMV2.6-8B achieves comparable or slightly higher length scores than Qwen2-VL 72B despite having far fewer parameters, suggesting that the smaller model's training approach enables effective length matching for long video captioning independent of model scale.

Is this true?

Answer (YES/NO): YES